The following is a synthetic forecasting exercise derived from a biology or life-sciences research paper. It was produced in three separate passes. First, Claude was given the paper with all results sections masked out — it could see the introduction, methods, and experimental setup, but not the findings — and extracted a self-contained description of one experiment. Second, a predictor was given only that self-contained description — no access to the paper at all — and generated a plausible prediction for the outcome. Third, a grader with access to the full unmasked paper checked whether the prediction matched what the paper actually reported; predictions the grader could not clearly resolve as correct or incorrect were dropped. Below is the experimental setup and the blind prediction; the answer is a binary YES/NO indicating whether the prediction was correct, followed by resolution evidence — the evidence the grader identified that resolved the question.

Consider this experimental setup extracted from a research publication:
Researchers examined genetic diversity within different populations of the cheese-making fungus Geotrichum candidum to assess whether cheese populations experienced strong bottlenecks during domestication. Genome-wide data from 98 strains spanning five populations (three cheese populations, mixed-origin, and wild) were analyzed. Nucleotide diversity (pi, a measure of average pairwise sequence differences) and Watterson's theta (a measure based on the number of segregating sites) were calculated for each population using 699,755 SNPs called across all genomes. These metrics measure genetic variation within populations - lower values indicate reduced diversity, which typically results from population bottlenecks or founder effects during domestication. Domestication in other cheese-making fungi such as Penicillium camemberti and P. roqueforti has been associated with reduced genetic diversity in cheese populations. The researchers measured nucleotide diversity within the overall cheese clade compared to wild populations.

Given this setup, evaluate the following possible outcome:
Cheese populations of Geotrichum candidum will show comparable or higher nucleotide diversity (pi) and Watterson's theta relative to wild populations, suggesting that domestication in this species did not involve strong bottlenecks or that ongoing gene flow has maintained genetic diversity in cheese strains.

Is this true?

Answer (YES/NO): YES